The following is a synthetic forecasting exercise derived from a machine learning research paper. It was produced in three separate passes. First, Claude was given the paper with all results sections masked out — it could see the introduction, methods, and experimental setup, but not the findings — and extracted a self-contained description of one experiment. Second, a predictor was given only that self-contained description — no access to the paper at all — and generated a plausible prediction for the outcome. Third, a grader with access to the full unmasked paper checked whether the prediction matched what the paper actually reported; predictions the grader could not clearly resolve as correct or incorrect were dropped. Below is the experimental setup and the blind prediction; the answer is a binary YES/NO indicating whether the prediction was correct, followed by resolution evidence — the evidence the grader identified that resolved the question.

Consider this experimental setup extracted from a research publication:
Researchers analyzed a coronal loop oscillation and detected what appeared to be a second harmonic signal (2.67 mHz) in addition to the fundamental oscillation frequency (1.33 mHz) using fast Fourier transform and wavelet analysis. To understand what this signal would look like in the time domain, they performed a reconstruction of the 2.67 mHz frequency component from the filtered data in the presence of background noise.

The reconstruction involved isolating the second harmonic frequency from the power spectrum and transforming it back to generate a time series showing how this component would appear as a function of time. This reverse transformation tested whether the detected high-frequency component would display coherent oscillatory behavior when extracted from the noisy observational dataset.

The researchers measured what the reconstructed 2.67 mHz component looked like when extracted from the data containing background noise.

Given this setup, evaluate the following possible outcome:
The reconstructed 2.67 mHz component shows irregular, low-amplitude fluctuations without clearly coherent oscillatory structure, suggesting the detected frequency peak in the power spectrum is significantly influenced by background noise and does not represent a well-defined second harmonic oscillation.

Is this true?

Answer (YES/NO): NO